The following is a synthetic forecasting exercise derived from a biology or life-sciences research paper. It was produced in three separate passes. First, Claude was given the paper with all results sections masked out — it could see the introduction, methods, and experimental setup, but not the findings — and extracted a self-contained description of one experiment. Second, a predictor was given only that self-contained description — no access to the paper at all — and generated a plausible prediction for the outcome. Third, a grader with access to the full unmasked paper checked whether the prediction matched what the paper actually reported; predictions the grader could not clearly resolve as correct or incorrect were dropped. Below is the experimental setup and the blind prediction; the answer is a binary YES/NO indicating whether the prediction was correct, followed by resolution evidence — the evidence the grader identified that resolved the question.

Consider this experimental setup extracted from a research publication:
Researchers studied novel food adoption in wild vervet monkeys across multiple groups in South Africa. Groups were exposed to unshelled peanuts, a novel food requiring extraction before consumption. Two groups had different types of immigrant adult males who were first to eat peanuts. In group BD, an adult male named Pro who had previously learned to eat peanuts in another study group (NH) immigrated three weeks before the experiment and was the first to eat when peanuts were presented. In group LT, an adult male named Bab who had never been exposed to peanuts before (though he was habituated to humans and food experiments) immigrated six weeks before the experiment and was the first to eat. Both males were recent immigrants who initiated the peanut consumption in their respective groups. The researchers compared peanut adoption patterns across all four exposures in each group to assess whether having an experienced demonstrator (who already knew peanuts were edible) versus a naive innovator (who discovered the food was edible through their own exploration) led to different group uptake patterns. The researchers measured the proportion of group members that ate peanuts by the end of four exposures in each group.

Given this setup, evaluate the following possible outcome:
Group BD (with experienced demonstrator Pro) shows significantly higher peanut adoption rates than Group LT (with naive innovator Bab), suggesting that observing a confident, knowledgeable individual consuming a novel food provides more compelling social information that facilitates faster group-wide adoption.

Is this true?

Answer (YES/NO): NO